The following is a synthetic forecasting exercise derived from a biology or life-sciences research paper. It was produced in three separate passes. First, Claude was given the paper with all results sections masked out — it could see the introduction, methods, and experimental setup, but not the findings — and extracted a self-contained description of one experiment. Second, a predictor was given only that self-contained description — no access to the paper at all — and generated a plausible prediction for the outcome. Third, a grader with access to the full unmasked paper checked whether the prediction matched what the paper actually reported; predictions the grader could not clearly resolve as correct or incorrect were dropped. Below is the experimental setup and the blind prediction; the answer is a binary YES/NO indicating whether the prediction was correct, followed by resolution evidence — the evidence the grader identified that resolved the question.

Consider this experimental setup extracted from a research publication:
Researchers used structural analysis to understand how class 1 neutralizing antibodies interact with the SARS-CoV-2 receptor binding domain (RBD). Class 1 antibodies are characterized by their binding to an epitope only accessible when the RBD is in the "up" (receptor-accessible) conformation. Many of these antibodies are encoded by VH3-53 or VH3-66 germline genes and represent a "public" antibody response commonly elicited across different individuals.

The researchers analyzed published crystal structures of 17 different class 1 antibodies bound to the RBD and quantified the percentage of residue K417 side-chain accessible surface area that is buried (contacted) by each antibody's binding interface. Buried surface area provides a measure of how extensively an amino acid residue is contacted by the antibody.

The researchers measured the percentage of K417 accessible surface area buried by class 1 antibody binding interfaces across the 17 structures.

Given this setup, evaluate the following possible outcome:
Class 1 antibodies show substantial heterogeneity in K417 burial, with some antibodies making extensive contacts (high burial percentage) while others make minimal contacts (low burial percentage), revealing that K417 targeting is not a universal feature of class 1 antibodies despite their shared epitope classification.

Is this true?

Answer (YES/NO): NO